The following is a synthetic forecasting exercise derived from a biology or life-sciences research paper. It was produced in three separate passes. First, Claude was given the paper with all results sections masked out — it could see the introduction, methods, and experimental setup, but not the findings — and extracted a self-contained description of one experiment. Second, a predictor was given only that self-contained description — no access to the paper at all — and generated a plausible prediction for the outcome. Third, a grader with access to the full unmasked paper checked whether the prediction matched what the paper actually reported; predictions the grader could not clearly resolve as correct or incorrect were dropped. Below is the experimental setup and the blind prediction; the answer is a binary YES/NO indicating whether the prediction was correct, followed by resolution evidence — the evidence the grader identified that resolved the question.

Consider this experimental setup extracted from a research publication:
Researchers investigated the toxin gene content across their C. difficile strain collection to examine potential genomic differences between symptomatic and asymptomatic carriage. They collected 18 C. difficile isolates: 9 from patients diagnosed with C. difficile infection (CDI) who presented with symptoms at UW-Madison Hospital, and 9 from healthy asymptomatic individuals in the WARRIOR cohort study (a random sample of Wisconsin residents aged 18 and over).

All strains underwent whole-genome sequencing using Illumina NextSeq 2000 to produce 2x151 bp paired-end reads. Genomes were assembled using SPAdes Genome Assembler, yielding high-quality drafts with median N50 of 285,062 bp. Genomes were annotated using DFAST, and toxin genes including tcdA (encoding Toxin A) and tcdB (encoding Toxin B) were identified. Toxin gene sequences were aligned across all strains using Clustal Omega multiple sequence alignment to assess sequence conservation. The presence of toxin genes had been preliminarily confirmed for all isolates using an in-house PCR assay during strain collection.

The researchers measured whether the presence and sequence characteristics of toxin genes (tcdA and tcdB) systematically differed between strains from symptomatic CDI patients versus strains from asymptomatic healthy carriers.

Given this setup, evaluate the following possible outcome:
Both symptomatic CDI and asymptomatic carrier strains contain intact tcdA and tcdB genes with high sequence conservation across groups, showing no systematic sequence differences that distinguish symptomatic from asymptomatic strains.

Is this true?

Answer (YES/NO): NO